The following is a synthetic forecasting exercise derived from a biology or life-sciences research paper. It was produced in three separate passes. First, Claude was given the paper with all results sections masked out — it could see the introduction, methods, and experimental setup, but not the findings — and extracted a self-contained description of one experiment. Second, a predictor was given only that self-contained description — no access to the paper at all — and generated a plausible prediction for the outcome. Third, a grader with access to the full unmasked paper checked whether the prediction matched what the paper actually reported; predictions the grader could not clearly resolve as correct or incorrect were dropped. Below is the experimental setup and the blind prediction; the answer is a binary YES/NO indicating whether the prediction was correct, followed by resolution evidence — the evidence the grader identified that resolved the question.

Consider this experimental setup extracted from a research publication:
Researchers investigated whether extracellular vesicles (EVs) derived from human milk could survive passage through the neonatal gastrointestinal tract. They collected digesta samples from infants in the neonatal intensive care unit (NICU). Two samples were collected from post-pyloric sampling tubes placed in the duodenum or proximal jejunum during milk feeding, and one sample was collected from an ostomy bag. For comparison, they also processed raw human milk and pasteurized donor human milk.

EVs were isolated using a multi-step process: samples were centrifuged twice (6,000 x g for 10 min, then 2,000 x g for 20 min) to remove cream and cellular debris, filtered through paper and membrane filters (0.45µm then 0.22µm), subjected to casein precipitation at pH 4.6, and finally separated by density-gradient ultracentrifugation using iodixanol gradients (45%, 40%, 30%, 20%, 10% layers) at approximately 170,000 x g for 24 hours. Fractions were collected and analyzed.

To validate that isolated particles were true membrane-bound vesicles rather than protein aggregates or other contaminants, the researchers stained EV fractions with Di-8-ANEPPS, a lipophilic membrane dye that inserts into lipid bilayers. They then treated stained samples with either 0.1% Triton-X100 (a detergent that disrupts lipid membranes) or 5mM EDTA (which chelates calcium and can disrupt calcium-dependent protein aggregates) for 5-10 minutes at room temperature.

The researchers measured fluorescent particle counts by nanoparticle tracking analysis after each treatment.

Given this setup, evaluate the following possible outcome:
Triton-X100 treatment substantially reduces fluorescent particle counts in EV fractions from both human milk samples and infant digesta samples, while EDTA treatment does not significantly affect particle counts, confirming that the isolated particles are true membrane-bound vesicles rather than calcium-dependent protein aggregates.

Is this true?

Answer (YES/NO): NO